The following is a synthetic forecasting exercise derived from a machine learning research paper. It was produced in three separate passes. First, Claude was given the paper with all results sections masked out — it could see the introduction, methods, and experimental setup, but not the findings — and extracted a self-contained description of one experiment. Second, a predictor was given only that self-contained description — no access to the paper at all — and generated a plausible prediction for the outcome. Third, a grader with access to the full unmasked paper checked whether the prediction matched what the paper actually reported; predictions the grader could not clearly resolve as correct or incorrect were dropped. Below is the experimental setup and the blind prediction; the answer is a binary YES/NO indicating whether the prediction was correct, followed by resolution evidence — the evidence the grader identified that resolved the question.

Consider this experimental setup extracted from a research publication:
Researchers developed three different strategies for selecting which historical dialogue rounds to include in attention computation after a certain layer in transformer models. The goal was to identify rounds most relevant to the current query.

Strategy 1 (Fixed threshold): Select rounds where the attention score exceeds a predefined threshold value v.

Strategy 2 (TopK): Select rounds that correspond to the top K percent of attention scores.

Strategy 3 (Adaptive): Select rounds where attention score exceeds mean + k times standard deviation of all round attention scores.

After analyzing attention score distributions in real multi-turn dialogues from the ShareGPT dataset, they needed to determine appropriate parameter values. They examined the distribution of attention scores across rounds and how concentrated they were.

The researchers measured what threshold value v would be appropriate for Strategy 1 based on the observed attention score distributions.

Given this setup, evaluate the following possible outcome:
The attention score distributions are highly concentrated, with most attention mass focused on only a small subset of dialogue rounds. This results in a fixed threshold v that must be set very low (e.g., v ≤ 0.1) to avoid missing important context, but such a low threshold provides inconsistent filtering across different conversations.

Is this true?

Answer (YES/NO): NO